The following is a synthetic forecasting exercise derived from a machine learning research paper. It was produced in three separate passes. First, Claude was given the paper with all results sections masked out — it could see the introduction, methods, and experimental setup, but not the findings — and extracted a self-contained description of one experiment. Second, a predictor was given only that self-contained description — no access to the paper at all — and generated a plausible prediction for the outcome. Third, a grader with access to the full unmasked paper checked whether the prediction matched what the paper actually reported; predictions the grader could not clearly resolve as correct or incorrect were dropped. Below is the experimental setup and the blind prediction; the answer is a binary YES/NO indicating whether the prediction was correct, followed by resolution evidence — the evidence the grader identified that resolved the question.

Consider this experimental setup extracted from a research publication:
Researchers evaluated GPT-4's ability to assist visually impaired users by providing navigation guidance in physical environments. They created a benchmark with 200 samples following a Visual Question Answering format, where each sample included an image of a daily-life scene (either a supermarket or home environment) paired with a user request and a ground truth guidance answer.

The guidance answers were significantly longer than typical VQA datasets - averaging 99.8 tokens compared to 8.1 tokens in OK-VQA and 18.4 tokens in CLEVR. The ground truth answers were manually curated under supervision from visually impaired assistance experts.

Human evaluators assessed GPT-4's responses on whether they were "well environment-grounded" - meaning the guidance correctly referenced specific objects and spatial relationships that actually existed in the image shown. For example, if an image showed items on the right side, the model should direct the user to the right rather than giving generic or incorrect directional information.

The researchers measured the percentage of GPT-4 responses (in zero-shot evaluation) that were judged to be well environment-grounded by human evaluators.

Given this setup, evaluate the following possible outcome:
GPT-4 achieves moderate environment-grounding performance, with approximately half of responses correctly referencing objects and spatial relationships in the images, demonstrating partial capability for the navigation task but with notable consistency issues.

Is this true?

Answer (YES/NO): NO